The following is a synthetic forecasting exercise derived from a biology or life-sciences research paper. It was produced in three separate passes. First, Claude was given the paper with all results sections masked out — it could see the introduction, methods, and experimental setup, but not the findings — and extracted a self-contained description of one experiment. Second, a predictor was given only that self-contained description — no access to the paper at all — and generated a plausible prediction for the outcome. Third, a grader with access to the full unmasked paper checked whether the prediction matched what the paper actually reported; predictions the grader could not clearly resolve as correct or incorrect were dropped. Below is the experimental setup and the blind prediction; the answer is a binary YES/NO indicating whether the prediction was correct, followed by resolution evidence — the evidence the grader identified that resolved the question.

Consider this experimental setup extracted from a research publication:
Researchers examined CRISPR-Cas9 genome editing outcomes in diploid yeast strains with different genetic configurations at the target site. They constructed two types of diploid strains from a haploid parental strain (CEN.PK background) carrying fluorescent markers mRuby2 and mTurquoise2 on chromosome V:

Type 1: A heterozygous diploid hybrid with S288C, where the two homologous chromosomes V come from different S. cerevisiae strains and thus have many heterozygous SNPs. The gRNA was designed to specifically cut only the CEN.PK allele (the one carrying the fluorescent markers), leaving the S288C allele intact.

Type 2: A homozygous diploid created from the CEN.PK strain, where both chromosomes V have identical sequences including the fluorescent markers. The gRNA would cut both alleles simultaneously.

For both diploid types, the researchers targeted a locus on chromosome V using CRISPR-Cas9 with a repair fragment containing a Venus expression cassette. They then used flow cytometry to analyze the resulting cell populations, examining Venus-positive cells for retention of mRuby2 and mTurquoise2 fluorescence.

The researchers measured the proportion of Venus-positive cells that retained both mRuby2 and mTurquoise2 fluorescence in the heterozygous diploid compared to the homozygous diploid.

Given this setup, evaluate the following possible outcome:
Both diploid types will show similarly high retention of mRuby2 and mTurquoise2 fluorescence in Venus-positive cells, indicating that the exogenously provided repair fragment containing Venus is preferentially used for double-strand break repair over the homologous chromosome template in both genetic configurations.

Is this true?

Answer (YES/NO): YES